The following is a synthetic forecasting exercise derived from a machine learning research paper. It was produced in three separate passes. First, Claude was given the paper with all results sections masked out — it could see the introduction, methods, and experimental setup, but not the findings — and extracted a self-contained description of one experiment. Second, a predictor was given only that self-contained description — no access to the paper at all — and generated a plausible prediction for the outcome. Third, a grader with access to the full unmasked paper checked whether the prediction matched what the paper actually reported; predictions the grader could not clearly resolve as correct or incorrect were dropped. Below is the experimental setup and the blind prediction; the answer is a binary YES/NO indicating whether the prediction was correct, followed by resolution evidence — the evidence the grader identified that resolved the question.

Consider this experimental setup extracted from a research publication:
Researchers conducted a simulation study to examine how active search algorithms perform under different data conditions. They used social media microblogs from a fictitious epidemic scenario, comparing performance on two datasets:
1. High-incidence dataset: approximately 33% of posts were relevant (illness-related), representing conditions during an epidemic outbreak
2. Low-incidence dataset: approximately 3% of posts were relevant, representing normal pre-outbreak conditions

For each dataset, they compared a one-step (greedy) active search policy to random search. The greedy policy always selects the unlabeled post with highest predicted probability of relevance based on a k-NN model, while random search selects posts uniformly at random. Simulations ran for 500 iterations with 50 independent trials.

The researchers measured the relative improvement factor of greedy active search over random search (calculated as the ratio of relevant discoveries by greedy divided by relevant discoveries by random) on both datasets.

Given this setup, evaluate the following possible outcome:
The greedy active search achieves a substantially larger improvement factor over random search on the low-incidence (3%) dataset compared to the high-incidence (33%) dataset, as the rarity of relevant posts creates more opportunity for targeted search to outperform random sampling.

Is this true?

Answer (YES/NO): YES